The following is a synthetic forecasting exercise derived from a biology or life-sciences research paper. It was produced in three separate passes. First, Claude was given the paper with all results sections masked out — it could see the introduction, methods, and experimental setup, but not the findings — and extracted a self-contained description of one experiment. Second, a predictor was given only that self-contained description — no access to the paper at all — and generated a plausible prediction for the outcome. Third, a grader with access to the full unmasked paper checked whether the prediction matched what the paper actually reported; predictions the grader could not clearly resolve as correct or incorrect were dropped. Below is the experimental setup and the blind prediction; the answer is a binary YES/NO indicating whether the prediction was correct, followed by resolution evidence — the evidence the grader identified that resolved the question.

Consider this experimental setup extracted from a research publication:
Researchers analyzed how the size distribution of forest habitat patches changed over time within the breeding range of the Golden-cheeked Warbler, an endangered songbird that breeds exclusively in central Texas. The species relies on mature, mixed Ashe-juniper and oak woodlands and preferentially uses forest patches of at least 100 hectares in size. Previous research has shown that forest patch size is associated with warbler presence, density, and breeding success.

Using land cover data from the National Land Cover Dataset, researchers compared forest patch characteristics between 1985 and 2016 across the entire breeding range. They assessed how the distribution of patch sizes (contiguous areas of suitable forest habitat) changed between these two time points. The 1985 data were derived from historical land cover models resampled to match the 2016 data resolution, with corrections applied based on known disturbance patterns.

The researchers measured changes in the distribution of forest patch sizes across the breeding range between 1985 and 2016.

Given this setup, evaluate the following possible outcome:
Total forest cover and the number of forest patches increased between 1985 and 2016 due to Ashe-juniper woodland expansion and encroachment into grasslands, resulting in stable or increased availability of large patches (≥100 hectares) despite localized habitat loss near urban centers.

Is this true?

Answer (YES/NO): NO